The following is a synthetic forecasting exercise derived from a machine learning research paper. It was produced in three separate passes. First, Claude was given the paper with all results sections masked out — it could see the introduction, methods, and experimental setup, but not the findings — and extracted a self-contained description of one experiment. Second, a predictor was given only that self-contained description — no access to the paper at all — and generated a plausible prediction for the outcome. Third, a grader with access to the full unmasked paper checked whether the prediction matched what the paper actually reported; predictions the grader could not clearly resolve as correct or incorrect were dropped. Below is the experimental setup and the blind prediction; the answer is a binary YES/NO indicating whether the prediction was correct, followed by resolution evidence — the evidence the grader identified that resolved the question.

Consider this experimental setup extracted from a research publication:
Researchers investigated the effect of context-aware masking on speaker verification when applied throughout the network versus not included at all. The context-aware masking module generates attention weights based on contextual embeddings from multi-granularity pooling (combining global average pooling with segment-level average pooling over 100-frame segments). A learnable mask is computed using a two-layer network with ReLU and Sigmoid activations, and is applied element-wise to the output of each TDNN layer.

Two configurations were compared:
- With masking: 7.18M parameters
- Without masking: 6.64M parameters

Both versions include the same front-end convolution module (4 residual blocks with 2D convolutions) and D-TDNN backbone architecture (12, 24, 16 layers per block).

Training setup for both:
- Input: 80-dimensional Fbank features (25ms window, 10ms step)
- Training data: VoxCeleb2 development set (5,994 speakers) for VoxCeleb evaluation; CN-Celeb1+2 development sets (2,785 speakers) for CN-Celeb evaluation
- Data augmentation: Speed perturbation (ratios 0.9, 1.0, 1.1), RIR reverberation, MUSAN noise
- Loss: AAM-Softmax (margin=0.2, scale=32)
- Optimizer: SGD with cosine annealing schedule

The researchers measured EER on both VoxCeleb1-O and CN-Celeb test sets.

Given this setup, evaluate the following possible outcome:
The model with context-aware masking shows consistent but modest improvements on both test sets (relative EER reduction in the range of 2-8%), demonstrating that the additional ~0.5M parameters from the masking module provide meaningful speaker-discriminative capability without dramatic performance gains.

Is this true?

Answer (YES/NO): NO